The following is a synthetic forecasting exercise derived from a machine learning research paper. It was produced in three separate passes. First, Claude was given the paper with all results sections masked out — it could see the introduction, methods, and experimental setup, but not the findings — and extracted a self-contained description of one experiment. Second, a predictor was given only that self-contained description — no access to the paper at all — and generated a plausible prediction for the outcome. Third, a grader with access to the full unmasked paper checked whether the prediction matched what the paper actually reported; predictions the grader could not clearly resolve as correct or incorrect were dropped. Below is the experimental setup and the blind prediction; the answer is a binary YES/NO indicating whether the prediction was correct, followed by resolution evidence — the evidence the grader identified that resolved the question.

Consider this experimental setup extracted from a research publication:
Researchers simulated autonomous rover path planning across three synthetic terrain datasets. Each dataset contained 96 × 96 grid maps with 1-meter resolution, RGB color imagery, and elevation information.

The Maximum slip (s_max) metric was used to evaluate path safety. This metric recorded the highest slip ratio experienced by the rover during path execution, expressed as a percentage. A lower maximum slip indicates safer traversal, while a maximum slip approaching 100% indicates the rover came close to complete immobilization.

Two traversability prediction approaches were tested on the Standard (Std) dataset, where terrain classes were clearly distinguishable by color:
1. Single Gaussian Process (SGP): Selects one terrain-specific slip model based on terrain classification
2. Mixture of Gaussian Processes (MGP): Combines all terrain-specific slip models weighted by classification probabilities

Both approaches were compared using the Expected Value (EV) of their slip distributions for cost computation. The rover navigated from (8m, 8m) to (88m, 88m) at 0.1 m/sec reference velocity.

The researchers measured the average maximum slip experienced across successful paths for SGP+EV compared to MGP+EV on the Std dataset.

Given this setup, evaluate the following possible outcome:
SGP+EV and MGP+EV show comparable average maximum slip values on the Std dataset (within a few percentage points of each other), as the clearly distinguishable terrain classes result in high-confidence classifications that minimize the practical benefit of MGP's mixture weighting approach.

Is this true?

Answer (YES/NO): NO